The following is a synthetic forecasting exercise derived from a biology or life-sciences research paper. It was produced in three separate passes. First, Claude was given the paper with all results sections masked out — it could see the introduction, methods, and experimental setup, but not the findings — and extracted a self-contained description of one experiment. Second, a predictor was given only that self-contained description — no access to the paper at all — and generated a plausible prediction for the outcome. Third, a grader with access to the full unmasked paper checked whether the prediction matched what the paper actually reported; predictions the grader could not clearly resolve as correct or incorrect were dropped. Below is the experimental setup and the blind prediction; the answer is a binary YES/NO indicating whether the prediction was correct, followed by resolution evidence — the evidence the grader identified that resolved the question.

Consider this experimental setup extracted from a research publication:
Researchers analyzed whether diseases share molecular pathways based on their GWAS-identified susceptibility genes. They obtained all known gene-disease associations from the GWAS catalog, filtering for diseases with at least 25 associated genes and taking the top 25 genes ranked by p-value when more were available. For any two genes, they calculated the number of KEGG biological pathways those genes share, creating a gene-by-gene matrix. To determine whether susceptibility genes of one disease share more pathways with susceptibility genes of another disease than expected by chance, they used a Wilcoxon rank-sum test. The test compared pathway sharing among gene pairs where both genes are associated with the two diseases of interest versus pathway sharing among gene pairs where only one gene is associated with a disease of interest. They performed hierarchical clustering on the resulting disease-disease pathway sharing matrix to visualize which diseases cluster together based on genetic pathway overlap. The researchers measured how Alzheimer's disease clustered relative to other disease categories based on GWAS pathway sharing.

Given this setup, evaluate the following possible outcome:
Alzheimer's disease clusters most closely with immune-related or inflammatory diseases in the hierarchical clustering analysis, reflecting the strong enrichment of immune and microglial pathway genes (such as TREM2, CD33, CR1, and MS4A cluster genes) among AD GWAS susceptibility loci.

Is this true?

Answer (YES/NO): YES